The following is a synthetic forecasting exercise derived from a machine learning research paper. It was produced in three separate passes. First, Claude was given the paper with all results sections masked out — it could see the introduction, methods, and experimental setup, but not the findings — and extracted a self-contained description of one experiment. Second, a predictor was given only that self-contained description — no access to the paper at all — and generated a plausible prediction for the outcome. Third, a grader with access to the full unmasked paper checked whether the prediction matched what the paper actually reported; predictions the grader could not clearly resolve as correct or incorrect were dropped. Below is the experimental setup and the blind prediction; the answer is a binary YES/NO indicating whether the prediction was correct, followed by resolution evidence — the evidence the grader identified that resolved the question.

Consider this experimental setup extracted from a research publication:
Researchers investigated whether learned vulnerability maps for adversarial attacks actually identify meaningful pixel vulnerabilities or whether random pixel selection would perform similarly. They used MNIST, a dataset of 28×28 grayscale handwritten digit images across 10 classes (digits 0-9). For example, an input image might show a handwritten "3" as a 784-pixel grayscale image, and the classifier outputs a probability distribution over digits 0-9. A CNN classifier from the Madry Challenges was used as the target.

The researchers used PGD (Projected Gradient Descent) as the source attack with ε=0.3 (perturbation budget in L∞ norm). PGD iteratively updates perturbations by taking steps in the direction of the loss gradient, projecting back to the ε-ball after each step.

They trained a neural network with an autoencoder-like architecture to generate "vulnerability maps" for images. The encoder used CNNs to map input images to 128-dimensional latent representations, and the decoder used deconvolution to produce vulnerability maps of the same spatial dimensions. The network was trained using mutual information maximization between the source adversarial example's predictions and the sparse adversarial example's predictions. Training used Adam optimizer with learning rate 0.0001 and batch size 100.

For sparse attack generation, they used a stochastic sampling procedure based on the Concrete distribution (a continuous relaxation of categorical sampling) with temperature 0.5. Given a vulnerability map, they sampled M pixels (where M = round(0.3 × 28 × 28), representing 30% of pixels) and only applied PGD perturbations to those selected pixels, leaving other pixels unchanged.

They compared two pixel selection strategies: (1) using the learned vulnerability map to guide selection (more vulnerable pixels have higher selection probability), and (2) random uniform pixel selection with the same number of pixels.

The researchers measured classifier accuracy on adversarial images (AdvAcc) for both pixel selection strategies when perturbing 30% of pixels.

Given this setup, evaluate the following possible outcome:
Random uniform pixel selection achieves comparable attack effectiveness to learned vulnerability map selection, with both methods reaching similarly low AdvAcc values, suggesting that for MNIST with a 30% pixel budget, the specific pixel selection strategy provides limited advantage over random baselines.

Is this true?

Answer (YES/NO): NO